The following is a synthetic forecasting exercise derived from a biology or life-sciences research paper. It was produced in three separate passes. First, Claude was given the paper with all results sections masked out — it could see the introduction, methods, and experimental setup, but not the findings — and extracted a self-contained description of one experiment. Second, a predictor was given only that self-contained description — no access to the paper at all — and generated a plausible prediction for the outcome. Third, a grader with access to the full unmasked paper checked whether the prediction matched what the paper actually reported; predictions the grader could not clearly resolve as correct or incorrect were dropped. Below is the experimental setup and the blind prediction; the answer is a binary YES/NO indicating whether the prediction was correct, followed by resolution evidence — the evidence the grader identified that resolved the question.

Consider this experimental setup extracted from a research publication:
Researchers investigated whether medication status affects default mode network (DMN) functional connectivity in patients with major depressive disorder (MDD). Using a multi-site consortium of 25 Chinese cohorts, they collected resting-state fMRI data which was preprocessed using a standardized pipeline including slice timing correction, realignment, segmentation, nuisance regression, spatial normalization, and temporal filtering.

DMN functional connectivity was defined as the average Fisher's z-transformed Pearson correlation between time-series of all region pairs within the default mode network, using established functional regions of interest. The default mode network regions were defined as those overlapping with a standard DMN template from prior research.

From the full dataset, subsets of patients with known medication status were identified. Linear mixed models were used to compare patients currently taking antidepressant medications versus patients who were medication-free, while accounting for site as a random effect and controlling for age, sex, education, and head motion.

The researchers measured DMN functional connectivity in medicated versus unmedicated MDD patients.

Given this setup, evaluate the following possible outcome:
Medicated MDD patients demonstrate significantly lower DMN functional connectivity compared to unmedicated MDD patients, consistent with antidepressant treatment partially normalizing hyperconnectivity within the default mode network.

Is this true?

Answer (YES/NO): NO